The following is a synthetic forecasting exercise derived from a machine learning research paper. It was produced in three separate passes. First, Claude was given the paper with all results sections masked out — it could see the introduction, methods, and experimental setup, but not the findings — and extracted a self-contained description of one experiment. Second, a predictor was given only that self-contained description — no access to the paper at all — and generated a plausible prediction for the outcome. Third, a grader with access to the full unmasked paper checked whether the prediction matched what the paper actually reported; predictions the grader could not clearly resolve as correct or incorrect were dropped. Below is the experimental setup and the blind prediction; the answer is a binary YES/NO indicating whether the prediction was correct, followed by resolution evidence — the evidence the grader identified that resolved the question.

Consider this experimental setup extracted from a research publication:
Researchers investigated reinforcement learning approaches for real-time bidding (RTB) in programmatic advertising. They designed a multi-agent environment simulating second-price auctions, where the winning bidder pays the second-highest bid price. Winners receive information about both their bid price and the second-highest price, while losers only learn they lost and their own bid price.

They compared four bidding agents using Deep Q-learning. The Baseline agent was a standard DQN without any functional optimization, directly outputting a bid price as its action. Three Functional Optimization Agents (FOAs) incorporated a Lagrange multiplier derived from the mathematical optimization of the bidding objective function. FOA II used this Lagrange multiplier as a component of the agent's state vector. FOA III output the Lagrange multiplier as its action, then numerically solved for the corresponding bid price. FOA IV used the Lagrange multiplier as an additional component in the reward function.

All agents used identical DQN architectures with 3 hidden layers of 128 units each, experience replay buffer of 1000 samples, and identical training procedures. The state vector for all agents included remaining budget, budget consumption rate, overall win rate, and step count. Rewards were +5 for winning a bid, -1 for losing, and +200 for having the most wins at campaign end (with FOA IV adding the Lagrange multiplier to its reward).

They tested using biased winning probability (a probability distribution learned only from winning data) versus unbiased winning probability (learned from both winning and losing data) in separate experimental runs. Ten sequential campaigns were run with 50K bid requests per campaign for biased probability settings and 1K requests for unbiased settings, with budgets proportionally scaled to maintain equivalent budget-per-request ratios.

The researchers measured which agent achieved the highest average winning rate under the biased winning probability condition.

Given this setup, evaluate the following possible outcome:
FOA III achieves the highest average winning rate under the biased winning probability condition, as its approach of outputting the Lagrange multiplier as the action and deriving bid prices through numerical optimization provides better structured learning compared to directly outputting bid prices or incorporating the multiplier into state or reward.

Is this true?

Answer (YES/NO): YES